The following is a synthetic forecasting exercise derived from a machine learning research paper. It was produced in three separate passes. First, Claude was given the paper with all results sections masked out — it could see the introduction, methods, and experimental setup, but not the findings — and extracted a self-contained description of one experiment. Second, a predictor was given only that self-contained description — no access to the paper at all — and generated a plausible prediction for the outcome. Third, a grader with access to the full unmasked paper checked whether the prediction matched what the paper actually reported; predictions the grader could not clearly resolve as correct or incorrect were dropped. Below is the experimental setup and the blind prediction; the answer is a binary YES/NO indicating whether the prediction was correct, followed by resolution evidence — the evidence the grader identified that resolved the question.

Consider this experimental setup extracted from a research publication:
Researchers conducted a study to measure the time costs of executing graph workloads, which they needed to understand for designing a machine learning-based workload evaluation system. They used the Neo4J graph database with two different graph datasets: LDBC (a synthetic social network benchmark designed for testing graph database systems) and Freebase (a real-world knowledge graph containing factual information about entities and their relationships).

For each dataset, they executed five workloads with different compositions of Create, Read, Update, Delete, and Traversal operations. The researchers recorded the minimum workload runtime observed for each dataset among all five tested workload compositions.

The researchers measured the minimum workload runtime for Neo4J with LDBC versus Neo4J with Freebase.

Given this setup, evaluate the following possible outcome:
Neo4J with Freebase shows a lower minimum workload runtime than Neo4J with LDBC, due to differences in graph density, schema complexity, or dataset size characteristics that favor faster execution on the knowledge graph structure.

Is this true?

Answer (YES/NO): YES